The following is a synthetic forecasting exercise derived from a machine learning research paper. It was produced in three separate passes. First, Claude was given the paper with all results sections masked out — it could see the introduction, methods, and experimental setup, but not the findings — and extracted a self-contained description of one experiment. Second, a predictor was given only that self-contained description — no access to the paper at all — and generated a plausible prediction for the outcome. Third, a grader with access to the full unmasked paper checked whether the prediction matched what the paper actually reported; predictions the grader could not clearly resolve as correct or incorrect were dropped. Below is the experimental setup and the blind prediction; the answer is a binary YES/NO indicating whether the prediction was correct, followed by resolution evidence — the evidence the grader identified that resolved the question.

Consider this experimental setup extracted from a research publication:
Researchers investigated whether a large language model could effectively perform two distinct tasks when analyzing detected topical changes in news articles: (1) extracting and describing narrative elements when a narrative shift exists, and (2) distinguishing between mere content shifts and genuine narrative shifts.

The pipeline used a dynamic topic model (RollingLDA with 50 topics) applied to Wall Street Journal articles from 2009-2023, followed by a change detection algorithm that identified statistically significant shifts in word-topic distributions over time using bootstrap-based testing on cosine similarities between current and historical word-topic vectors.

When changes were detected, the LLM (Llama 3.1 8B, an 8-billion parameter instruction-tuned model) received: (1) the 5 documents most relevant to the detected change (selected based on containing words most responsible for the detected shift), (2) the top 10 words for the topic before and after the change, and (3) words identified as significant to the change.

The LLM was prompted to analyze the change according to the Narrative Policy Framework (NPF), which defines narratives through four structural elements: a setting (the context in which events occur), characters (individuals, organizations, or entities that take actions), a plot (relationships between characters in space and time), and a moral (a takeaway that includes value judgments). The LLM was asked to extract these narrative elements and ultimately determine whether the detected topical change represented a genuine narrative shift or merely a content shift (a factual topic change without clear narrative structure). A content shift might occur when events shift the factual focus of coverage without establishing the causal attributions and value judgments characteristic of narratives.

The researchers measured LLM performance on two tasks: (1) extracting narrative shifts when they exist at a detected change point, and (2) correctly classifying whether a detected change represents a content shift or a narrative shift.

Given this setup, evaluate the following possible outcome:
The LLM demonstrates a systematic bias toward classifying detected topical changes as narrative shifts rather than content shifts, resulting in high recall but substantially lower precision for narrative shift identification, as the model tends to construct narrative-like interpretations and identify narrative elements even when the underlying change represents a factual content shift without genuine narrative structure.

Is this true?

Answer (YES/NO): YES